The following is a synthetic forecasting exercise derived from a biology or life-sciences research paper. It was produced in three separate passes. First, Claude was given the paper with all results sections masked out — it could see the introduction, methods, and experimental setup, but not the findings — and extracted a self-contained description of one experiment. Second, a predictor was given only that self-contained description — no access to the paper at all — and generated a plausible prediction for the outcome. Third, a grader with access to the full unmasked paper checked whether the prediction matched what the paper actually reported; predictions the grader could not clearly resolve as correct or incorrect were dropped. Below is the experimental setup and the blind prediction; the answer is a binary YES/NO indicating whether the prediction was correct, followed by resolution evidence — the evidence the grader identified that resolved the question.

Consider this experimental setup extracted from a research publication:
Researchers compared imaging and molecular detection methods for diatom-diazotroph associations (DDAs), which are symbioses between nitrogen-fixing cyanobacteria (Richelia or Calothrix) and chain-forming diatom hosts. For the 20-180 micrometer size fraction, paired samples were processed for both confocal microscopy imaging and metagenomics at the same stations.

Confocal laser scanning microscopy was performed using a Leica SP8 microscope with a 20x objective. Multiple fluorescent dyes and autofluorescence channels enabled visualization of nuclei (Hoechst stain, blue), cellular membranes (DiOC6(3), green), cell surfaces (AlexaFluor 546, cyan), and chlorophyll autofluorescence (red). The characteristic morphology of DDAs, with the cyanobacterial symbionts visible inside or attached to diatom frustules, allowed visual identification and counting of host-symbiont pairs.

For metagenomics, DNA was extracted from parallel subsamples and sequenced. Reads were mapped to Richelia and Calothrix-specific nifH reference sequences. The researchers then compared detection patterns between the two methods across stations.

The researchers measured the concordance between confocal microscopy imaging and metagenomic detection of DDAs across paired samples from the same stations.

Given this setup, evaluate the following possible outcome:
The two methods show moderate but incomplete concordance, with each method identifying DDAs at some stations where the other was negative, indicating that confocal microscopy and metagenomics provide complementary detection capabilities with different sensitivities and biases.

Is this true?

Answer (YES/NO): NO